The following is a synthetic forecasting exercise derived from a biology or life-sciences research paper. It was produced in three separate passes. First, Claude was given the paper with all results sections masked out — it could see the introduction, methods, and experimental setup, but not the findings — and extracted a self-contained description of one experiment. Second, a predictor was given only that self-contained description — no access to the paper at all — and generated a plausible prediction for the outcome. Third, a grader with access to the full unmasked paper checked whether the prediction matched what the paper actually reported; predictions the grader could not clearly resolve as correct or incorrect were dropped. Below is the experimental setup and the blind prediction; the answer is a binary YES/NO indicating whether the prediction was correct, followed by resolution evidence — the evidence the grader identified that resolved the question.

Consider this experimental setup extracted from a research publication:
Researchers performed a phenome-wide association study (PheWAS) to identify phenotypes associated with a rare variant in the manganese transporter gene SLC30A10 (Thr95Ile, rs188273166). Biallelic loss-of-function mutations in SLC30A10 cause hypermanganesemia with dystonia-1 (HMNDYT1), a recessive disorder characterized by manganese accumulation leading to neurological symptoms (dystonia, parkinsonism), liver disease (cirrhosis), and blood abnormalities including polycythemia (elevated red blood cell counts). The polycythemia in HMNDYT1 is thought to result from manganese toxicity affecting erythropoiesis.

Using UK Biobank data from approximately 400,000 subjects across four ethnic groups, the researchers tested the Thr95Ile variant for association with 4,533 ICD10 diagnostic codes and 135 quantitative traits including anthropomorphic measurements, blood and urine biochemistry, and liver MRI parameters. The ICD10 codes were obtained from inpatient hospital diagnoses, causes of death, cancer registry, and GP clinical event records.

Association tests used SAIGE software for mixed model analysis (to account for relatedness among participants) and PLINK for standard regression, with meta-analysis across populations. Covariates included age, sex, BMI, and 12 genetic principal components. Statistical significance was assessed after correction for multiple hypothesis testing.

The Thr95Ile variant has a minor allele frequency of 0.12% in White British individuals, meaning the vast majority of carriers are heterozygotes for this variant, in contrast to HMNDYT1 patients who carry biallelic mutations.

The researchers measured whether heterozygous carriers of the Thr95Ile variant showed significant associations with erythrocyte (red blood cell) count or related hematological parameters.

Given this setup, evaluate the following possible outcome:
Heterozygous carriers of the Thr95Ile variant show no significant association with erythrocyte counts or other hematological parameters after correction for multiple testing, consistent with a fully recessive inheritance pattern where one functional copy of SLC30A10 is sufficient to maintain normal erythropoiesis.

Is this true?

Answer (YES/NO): NO